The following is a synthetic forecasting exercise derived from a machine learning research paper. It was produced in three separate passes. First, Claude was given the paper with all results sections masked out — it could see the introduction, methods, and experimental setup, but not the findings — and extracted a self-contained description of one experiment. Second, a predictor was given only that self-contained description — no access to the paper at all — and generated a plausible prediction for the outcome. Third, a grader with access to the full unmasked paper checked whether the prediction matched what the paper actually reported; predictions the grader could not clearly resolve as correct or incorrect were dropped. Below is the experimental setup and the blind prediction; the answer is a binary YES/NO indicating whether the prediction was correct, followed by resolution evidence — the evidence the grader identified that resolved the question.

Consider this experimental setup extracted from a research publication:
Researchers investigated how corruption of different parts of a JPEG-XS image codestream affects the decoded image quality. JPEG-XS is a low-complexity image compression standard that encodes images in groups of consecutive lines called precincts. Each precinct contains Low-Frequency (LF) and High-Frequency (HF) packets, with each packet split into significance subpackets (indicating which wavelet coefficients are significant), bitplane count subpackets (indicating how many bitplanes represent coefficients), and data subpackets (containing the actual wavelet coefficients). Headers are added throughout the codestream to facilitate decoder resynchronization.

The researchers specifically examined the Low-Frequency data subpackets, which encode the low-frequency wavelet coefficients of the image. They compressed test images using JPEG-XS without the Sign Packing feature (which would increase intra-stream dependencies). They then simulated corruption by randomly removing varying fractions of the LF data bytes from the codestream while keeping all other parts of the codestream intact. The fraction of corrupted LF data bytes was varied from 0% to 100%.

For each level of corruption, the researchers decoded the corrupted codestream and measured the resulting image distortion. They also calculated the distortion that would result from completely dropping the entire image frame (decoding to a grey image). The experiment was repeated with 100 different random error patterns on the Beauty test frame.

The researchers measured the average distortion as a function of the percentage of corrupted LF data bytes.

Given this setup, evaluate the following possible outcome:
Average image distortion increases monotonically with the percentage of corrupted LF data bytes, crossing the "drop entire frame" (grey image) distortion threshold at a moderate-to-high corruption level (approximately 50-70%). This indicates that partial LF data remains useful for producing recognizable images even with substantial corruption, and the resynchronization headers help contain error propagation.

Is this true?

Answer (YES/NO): NO